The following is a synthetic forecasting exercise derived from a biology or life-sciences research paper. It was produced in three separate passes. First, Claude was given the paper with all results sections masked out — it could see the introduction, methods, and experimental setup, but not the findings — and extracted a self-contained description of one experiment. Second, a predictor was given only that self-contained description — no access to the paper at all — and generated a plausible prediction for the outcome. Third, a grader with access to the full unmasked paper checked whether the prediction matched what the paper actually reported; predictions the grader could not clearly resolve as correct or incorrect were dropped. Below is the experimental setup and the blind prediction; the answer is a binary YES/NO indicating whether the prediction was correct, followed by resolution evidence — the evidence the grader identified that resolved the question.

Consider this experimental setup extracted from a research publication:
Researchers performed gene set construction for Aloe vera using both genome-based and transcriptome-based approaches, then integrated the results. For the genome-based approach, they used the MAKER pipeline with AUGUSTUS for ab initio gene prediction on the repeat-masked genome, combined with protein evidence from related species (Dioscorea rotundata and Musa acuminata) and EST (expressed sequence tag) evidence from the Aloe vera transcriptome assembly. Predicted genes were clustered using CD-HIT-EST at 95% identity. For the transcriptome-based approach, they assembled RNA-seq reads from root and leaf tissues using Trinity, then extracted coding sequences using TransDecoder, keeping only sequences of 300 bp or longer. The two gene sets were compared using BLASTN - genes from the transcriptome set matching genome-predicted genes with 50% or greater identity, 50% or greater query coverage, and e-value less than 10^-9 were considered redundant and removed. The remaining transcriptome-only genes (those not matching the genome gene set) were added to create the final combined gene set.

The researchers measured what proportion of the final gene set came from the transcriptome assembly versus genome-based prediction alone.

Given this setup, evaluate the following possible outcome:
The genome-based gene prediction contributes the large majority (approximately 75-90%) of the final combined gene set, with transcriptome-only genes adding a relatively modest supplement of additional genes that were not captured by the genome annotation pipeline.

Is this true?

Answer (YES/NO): NO